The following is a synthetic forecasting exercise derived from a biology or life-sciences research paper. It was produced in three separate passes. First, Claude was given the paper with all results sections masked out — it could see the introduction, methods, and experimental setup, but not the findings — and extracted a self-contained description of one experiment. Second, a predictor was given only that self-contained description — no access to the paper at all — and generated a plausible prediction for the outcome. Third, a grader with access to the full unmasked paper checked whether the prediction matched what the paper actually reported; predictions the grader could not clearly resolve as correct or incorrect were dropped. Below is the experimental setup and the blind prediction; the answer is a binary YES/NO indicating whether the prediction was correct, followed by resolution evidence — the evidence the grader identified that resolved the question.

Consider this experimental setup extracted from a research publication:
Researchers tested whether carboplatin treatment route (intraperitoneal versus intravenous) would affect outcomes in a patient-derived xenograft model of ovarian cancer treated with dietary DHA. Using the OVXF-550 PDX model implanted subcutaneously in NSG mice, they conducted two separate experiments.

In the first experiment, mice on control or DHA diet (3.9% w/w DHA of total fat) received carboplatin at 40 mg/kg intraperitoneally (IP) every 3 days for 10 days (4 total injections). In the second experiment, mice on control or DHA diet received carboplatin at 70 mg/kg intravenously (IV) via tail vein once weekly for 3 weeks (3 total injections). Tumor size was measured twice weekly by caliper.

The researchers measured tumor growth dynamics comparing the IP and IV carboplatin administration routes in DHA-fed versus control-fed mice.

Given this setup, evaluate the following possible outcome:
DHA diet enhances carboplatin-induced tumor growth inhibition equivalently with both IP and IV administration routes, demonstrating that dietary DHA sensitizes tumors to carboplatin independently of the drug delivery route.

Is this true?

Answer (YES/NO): NO